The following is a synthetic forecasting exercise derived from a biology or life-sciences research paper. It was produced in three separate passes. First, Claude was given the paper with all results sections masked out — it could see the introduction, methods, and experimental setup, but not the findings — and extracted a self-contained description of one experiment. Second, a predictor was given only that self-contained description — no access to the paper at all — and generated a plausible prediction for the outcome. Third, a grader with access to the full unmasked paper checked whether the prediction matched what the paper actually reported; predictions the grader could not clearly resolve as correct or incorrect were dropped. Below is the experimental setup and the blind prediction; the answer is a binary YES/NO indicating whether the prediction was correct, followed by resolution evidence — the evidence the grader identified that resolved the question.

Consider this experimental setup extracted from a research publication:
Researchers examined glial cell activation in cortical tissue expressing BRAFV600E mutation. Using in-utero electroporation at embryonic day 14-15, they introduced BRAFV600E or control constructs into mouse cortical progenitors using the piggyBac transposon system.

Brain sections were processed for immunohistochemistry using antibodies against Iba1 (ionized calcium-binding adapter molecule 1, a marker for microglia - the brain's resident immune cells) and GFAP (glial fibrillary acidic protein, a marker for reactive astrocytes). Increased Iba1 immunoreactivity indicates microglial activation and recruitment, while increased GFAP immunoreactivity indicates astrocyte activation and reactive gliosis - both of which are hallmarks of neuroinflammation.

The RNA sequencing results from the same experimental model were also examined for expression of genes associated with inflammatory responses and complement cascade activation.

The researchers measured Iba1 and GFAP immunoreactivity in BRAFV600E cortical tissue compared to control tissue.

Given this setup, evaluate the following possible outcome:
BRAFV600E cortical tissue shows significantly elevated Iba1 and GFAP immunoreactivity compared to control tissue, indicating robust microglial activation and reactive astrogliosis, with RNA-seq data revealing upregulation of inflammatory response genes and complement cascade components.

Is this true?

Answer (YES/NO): YES